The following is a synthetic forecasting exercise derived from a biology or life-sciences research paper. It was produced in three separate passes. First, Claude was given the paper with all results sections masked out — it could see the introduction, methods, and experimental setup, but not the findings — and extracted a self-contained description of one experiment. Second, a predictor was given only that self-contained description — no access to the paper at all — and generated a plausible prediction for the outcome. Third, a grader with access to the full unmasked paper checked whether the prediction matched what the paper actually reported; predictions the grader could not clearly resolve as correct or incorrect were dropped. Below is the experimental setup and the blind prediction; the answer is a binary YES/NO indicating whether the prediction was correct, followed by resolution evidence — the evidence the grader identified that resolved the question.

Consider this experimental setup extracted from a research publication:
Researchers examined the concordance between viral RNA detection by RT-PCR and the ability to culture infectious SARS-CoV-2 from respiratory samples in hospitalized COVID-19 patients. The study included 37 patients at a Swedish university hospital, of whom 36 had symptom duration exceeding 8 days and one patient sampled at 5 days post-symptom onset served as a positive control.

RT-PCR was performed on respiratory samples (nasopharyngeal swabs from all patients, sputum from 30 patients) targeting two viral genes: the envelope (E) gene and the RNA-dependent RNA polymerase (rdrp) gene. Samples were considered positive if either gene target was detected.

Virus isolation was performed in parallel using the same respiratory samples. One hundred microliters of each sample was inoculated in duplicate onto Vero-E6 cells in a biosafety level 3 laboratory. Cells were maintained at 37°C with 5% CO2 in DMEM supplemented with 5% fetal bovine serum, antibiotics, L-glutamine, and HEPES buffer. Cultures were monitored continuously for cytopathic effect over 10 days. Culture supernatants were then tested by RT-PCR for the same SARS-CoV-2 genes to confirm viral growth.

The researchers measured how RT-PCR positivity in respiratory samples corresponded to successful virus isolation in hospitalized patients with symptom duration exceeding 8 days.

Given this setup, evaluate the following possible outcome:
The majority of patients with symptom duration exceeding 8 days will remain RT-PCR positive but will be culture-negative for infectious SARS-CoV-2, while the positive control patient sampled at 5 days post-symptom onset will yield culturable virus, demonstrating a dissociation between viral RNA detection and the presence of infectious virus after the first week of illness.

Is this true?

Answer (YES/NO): YES